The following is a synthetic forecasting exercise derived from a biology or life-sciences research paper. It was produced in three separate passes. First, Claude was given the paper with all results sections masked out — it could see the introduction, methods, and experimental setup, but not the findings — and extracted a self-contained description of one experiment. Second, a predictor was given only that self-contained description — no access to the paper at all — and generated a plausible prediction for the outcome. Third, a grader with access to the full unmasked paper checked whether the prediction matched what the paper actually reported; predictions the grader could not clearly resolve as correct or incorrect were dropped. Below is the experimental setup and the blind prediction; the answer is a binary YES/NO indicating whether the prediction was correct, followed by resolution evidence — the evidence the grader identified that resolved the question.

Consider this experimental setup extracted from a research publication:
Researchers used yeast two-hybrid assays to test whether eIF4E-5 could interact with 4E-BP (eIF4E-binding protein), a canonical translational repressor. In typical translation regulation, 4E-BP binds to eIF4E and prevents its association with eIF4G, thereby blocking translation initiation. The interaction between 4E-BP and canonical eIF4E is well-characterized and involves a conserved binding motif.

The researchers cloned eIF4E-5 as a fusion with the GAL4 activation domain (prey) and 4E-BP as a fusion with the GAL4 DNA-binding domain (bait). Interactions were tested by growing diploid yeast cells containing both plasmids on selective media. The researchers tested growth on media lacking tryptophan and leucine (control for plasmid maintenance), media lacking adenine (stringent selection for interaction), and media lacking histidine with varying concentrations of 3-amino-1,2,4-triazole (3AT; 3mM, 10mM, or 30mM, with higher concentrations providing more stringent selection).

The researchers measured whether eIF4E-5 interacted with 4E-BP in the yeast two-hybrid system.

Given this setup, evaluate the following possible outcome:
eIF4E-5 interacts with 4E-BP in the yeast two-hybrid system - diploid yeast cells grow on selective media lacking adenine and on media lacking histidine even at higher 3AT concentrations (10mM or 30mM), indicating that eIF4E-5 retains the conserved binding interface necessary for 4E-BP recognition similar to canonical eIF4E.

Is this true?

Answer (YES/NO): YES